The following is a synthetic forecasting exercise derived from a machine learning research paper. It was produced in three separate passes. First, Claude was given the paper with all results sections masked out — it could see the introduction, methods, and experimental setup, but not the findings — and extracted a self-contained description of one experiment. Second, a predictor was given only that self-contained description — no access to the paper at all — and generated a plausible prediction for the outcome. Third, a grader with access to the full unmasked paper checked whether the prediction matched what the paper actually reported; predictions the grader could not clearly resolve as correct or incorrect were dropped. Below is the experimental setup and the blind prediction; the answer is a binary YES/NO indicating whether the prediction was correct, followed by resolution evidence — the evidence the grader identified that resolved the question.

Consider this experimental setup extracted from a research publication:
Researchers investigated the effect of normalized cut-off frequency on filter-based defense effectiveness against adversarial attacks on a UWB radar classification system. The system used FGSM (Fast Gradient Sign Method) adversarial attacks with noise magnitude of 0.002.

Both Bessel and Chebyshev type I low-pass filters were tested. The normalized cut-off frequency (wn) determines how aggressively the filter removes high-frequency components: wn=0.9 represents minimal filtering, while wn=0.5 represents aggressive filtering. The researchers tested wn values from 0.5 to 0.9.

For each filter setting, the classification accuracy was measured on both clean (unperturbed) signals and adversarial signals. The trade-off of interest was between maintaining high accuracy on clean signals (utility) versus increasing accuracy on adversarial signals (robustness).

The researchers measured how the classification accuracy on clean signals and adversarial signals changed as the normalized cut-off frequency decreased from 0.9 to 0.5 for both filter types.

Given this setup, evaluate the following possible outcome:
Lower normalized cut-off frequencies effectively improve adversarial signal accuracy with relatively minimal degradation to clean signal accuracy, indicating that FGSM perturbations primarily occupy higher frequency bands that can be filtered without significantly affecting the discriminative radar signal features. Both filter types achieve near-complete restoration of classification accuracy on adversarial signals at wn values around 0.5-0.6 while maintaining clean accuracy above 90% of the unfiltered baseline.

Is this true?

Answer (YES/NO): NO